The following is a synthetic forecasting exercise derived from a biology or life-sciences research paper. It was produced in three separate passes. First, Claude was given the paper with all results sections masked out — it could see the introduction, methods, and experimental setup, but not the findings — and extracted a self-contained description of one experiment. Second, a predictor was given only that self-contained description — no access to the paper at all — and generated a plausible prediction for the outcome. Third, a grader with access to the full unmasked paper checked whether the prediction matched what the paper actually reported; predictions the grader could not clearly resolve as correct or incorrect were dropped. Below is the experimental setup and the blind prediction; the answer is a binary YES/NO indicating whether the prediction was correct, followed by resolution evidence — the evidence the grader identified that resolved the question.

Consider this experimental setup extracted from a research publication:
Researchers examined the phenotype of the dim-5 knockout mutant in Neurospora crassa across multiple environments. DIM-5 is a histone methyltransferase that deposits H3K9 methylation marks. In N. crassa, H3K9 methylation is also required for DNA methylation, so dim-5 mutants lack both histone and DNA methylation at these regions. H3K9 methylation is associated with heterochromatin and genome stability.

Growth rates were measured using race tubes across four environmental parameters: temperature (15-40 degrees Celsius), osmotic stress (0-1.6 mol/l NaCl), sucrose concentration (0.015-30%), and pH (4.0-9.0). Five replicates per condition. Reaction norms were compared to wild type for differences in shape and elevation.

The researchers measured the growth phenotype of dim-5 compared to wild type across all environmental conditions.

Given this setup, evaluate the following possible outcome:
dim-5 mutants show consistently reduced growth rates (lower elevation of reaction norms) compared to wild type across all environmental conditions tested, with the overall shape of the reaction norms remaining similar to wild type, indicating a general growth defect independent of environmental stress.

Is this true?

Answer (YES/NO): NO